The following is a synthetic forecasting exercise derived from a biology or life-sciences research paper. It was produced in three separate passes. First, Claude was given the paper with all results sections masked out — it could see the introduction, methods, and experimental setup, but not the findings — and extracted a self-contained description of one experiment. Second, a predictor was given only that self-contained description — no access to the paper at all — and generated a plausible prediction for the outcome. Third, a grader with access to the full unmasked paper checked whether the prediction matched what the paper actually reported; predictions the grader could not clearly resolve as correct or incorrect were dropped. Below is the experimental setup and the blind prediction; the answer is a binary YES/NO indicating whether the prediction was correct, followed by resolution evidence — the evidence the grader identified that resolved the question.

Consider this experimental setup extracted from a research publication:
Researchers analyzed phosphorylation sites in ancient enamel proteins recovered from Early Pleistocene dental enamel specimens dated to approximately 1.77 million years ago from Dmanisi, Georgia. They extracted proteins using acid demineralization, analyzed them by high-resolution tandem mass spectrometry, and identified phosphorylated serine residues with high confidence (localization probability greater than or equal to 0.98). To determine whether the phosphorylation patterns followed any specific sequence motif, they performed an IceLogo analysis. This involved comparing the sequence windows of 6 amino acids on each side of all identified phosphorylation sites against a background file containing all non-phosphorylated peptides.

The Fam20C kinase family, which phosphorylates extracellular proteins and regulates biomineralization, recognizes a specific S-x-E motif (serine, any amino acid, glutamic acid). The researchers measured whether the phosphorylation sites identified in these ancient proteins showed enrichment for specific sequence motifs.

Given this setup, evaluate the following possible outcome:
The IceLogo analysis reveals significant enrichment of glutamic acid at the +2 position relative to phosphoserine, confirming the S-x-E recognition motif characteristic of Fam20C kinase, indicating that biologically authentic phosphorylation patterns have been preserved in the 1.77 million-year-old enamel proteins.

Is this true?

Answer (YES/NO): YES